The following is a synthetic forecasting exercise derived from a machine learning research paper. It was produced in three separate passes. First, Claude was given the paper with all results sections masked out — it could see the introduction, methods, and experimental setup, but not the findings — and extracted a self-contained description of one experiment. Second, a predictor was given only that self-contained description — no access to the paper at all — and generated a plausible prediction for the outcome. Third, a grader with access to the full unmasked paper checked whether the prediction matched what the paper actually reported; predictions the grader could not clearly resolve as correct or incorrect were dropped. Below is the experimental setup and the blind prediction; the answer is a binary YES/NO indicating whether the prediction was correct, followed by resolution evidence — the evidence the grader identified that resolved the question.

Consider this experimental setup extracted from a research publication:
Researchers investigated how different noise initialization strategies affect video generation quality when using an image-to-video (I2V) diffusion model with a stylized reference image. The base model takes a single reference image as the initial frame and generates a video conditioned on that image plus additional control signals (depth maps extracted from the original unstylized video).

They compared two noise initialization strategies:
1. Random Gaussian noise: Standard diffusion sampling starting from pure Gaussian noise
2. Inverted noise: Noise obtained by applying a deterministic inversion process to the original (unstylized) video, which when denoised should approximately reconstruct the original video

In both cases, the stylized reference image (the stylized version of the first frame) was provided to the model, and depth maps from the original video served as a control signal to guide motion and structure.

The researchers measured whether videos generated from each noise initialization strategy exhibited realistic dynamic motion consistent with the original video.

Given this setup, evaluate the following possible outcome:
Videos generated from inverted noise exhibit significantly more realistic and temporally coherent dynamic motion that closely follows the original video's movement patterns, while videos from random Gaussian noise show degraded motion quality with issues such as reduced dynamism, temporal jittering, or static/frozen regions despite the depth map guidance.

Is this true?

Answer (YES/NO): YES